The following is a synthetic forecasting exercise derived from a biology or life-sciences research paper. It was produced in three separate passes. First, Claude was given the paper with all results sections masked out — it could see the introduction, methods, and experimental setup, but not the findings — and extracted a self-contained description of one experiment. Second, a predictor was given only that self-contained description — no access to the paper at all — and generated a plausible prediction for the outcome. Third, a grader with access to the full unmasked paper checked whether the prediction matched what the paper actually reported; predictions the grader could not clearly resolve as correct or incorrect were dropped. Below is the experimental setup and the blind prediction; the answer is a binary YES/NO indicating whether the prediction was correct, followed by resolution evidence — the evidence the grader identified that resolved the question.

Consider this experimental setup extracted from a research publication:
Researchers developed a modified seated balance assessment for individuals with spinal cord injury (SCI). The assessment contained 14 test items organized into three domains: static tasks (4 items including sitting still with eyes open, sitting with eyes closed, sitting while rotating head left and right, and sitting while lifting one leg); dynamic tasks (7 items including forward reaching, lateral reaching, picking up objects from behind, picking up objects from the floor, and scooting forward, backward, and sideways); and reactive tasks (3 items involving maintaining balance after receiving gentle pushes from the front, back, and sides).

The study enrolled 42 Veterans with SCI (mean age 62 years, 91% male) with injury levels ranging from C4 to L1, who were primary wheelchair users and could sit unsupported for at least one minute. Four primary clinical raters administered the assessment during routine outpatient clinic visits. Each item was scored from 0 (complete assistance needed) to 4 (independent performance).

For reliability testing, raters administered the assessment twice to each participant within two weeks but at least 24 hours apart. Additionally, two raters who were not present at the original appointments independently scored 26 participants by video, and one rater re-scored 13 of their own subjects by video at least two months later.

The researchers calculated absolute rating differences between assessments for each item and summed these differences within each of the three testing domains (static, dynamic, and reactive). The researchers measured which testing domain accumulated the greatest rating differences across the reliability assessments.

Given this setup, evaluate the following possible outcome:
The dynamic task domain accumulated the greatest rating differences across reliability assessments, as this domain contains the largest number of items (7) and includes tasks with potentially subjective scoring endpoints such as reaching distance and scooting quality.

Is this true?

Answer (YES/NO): YES